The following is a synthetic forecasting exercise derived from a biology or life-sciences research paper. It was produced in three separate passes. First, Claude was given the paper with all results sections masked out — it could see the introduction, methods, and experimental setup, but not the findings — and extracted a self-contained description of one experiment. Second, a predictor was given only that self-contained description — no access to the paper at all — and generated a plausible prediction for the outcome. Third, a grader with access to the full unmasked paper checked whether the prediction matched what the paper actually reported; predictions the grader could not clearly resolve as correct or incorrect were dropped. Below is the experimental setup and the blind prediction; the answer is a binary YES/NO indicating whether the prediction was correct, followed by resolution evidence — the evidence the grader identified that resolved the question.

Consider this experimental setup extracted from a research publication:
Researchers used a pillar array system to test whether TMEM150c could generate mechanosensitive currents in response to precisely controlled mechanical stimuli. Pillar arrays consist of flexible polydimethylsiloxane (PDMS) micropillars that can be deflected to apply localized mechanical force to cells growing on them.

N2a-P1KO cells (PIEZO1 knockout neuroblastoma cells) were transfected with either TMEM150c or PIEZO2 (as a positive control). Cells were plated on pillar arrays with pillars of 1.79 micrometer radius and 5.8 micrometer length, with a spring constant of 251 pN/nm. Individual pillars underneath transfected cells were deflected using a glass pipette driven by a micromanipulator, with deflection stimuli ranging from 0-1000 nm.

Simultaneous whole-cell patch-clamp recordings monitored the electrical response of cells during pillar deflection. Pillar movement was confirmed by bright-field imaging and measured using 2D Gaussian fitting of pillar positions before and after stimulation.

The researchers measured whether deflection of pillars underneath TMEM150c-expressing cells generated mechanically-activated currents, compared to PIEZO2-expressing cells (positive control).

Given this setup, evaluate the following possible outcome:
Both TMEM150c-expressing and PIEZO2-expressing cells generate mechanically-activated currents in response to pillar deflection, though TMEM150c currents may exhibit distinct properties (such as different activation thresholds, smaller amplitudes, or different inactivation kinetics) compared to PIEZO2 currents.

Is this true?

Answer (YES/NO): NO